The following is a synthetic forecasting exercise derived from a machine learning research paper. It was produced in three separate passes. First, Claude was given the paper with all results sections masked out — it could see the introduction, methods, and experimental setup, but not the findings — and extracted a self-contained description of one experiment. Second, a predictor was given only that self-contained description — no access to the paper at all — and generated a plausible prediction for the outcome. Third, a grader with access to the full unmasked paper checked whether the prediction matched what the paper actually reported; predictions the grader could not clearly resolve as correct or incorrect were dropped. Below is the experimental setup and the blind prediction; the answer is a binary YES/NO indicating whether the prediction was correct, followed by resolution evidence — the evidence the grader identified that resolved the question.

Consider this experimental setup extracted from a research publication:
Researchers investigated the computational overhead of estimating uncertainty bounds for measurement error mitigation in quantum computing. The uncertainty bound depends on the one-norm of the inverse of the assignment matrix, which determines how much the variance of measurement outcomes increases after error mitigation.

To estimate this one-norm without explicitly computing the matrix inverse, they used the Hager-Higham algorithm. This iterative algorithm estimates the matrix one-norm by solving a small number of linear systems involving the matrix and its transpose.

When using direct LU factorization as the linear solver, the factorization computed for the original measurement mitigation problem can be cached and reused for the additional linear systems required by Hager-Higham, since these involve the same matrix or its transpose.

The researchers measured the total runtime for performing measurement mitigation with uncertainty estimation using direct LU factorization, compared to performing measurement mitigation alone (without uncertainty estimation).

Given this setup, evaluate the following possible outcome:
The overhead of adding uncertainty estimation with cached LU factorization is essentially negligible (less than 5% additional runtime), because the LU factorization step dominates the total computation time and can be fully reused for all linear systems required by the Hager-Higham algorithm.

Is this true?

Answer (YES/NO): NO